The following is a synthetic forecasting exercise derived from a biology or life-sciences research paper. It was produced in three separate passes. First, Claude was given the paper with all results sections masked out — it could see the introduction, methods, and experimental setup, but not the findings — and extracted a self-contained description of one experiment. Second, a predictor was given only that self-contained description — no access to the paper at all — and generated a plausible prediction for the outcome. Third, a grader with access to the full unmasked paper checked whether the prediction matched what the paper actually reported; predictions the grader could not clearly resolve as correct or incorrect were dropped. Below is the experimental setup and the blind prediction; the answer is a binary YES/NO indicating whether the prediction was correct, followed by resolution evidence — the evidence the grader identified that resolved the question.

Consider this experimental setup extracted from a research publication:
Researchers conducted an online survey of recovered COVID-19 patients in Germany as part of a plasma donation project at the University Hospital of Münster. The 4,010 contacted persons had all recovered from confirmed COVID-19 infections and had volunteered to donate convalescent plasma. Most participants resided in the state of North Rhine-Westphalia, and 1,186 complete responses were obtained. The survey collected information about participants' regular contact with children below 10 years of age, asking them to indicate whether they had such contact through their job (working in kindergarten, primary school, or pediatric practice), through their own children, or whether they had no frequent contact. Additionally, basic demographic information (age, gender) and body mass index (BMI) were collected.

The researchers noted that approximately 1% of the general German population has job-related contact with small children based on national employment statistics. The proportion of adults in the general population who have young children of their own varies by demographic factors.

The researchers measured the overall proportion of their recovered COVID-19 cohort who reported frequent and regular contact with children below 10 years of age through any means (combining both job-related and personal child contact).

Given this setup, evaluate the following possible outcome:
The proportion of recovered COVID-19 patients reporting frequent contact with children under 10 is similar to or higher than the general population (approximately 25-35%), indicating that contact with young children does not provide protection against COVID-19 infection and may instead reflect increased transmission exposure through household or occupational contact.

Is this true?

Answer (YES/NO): YES